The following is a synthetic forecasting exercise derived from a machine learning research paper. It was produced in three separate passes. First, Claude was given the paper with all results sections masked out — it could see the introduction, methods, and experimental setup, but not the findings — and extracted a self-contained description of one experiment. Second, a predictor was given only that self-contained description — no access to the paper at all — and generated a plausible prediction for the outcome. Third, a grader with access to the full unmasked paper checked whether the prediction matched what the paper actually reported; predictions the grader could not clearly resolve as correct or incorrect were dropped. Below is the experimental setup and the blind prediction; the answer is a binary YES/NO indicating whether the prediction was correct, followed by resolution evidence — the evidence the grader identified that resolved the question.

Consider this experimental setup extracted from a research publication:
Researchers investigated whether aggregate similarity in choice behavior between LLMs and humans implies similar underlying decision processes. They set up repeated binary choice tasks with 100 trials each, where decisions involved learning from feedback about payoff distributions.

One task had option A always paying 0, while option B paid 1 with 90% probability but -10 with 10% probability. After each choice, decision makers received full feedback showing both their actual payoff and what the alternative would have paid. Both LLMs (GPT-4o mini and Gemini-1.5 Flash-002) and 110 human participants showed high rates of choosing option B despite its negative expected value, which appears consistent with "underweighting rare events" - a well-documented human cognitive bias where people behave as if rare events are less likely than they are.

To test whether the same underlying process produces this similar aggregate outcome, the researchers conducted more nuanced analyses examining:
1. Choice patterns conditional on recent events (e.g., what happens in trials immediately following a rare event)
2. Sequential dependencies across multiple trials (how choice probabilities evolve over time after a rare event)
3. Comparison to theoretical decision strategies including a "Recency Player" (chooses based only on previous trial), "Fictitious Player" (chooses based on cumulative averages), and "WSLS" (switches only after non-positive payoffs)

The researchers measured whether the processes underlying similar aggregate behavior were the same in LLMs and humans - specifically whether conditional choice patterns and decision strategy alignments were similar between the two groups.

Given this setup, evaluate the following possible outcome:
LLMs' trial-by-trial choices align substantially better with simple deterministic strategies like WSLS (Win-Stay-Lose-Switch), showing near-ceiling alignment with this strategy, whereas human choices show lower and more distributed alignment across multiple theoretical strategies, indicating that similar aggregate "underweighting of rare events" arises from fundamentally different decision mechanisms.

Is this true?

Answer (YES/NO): NO